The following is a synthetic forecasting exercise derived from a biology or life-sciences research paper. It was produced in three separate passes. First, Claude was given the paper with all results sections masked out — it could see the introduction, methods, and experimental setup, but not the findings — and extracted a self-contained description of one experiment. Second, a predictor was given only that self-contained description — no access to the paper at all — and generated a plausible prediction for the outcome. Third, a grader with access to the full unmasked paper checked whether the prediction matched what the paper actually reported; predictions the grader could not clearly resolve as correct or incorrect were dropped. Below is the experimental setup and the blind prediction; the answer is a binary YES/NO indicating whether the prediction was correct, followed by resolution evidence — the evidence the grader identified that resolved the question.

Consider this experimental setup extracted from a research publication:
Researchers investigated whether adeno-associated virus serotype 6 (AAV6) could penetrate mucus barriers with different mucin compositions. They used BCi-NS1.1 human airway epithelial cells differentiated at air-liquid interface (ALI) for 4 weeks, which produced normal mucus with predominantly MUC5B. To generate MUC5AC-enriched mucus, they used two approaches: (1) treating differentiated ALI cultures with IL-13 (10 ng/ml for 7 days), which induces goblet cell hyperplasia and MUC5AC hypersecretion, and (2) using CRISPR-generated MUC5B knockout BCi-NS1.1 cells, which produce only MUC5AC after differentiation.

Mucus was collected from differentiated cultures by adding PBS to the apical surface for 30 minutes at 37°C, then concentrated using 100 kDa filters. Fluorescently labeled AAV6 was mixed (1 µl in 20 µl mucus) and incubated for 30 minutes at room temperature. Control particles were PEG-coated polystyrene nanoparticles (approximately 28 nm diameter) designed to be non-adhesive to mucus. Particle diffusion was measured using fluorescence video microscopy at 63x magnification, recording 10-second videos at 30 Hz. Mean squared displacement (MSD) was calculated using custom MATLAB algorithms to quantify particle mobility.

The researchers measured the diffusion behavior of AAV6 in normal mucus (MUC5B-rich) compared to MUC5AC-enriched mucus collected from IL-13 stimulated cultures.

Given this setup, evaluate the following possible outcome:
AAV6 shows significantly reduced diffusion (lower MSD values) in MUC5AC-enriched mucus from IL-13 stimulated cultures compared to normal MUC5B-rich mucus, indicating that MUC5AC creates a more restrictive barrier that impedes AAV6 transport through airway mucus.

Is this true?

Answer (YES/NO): NO